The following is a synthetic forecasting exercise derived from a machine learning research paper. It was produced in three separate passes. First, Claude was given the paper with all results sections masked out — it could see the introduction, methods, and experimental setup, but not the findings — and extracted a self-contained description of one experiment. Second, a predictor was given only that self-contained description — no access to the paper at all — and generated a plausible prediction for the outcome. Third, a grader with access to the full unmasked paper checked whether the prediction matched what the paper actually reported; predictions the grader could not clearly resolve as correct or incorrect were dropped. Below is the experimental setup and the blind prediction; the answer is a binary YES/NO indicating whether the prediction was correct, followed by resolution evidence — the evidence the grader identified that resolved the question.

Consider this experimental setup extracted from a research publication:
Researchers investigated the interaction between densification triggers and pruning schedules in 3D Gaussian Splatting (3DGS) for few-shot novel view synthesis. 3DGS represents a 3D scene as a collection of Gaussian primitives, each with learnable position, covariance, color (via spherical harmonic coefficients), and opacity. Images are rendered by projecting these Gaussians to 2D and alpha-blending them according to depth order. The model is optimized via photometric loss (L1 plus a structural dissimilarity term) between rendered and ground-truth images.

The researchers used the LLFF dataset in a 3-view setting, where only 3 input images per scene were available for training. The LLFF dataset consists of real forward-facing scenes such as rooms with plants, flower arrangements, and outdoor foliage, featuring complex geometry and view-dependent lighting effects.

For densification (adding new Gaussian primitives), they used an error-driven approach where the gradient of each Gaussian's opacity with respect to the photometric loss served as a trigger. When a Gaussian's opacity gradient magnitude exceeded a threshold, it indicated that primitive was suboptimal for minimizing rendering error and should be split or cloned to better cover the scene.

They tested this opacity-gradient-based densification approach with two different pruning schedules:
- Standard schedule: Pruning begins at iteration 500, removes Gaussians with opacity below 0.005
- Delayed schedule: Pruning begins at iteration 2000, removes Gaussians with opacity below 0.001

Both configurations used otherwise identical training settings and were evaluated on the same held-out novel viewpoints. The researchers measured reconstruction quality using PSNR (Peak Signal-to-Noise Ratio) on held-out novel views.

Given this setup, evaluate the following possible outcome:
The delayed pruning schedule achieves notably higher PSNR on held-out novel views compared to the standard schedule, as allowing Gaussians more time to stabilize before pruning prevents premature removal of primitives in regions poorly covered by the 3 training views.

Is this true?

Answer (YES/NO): YES